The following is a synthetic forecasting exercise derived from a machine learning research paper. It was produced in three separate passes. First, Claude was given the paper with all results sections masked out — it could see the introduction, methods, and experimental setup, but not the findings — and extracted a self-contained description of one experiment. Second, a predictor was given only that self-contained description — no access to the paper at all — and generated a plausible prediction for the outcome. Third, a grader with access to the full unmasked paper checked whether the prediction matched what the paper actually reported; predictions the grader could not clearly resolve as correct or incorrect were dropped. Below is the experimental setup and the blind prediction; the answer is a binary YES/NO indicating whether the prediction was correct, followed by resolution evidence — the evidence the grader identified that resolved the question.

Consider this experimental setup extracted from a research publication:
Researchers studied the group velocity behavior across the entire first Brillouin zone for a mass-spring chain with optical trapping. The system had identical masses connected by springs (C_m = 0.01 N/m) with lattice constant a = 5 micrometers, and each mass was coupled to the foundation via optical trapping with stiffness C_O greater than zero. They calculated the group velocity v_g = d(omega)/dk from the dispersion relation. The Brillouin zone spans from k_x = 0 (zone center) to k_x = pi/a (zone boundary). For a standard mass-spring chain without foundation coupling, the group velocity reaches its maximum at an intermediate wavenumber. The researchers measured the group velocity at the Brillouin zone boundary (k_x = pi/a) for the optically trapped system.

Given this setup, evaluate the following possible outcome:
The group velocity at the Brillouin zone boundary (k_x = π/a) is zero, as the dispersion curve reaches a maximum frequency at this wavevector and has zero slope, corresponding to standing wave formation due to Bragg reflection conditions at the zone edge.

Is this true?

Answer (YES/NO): YES